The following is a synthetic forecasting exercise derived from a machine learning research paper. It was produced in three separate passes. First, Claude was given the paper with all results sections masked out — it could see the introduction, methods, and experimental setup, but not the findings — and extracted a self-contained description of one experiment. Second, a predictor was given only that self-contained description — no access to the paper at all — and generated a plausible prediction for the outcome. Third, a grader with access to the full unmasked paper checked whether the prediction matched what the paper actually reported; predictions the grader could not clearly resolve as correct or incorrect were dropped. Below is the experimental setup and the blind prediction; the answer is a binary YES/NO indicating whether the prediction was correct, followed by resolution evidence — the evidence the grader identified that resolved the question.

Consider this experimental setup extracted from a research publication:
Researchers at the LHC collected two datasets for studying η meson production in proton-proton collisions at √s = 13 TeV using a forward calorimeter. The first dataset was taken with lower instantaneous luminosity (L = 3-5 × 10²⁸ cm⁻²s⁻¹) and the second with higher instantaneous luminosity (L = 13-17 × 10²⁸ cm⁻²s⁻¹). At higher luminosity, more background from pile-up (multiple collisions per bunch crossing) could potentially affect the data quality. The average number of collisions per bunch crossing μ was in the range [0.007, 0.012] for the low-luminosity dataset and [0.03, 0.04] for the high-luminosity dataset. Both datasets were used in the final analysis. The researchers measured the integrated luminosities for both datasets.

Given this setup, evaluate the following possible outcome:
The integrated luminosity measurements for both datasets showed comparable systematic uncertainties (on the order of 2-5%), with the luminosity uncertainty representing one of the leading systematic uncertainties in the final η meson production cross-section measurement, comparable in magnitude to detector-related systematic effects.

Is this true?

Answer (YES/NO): NO